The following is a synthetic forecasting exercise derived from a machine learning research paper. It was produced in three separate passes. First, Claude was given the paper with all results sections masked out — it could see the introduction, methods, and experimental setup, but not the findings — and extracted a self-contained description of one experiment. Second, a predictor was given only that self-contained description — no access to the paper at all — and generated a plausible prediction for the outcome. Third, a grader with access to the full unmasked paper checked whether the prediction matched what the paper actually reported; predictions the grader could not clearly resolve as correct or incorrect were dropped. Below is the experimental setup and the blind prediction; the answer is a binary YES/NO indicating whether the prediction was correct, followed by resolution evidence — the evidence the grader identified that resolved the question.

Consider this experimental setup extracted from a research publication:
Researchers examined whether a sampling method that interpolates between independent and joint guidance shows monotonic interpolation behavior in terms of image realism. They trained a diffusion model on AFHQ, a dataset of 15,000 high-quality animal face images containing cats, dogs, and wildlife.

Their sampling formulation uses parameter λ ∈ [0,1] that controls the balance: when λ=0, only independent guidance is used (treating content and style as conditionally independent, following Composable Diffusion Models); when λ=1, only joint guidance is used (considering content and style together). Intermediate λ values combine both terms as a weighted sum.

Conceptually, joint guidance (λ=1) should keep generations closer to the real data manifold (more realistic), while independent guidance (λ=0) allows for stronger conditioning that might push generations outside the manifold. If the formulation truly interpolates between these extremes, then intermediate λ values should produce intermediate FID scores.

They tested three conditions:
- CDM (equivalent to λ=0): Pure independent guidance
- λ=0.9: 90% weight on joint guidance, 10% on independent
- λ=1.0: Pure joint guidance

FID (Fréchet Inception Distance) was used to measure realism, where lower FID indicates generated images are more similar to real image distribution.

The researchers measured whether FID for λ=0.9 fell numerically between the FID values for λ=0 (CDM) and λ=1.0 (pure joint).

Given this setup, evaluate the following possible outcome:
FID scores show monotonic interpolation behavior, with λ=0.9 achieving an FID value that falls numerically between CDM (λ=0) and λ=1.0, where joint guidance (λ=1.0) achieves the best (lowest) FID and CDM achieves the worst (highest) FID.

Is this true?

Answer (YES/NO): YES